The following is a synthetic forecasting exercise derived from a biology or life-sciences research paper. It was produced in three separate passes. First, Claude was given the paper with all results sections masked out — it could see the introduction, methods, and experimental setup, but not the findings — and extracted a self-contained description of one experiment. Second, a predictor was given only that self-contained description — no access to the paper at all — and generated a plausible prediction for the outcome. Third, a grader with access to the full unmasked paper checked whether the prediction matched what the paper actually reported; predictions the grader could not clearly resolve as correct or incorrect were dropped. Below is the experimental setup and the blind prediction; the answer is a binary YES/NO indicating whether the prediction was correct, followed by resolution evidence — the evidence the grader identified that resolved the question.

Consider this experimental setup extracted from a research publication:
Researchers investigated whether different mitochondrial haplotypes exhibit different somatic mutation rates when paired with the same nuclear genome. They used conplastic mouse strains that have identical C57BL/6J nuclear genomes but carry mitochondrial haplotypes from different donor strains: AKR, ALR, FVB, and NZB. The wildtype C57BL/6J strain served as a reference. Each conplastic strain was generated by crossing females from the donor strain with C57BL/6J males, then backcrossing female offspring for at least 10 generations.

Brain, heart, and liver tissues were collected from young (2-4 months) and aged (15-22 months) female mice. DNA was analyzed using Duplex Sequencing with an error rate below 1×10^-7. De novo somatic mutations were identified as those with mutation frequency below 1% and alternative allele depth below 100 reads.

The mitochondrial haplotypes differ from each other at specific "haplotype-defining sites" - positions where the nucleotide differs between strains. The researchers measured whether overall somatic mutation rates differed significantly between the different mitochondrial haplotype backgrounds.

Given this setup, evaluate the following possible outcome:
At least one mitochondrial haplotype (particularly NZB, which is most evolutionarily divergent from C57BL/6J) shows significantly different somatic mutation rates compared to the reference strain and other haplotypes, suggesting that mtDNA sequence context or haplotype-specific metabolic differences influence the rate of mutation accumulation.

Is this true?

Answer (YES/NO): YES